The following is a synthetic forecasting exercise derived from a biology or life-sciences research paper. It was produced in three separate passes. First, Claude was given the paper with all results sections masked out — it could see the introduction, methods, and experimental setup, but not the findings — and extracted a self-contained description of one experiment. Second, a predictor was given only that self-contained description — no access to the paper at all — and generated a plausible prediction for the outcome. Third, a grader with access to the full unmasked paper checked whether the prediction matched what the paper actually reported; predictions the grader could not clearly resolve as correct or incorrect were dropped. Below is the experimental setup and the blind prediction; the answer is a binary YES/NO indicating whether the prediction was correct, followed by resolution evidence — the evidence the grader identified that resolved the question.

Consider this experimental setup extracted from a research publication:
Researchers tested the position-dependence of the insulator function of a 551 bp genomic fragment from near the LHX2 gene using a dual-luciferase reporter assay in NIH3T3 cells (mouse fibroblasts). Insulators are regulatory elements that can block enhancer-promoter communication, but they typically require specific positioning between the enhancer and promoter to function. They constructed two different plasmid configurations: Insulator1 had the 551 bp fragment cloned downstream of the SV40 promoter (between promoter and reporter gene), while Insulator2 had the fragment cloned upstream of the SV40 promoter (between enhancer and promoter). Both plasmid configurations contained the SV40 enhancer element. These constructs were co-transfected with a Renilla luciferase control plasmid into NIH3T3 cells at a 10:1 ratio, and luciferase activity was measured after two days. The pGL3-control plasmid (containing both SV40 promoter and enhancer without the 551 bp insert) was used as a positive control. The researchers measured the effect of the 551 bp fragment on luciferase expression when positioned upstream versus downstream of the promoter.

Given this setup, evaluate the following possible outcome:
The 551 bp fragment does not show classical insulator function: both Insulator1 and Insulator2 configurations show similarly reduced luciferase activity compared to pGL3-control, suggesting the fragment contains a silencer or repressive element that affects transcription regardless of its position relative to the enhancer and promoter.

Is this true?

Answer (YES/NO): NO